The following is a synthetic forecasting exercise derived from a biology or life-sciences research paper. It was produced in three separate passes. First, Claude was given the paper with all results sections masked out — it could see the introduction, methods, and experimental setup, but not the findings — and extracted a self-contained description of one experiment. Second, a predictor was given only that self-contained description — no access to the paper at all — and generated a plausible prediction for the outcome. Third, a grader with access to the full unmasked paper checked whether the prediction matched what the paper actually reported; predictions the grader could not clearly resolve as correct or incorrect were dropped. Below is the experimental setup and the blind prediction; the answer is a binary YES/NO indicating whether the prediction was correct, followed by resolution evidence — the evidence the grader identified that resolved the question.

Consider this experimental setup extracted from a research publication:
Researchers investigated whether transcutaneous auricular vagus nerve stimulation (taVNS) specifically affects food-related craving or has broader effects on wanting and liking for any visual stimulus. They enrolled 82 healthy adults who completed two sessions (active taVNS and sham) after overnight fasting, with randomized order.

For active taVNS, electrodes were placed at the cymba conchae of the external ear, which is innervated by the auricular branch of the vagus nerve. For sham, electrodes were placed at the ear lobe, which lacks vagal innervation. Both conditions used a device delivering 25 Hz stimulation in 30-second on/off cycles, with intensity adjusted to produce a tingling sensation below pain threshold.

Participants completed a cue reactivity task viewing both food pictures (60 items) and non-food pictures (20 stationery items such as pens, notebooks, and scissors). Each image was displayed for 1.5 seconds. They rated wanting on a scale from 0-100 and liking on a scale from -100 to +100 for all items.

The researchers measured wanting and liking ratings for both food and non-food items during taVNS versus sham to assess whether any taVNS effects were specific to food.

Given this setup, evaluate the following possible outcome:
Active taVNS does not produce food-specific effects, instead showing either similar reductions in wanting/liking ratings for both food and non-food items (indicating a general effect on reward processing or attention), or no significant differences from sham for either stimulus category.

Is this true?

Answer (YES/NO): YES